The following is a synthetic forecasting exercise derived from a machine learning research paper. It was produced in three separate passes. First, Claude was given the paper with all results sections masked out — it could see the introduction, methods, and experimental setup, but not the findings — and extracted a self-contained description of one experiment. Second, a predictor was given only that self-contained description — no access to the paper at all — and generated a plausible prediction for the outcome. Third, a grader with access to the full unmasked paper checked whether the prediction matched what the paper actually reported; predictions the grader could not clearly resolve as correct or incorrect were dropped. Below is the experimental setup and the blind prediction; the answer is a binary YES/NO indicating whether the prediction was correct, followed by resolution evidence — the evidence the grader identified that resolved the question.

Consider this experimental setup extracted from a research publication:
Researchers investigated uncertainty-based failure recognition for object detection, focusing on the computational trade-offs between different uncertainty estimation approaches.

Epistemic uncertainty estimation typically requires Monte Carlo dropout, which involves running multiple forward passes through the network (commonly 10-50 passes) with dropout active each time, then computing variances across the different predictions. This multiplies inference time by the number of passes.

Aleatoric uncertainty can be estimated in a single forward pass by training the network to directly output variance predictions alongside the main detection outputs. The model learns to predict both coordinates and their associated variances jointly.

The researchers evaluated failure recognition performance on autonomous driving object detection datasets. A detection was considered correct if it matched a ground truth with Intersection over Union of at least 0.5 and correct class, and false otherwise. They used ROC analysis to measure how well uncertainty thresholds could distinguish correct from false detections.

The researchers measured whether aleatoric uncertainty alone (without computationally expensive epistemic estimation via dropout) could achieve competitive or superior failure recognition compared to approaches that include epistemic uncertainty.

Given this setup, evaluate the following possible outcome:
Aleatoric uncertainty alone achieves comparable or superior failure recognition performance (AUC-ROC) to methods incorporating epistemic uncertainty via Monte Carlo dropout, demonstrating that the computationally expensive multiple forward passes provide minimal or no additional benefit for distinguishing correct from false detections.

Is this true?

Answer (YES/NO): YES